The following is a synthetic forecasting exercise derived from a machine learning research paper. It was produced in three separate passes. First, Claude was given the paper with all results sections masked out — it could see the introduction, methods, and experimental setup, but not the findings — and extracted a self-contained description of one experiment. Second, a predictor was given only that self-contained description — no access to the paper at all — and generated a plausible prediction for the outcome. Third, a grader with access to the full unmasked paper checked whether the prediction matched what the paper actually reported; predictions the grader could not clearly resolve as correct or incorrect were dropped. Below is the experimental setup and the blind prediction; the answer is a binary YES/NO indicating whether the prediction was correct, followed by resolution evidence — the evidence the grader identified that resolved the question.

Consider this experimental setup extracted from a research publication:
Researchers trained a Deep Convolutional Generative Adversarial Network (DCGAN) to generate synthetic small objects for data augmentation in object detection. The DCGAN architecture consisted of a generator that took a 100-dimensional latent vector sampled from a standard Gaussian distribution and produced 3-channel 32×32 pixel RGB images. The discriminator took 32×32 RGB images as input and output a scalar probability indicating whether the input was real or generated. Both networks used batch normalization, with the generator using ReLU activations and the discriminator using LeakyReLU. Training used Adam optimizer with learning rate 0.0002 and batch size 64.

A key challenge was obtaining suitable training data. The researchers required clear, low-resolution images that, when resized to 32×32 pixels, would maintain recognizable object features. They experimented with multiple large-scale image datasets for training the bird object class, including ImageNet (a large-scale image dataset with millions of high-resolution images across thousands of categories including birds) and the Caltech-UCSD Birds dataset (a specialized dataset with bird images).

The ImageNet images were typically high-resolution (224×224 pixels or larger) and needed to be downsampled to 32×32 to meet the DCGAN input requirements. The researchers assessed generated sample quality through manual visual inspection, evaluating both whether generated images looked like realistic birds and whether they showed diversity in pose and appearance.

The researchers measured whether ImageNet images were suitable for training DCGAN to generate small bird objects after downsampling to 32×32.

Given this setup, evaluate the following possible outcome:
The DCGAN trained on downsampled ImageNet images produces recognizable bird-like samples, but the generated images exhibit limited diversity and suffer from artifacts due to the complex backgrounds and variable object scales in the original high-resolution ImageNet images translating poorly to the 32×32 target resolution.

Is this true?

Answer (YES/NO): NO